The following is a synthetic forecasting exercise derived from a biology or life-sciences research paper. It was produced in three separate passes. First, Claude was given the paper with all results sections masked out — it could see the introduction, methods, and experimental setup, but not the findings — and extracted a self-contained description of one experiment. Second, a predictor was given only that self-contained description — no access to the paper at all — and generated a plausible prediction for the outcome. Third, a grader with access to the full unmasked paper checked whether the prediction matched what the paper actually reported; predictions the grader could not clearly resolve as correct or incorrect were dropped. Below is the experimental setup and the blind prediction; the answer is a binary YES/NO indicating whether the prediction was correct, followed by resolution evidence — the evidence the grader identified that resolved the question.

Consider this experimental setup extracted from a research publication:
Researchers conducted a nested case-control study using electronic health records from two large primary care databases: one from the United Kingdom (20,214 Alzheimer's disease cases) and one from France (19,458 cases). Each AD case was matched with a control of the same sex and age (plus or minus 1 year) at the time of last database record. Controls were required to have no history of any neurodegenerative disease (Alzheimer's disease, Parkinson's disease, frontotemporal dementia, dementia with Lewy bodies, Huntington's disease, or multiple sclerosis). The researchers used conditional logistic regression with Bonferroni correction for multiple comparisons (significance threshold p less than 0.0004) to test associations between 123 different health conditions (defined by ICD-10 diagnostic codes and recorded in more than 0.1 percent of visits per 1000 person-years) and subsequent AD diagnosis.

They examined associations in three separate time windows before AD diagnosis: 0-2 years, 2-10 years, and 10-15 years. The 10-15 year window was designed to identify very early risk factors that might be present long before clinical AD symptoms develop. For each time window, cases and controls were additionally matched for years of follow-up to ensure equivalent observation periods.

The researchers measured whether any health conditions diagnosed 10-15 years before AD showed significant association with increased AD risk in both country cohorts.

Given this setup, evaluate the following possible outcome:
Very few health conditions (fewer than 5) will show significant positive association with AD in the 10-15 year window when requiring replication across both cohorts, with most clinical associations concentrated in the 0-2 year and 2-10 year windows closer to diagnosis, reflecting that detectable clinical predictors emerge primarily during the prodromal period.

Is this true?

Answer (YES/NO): YES